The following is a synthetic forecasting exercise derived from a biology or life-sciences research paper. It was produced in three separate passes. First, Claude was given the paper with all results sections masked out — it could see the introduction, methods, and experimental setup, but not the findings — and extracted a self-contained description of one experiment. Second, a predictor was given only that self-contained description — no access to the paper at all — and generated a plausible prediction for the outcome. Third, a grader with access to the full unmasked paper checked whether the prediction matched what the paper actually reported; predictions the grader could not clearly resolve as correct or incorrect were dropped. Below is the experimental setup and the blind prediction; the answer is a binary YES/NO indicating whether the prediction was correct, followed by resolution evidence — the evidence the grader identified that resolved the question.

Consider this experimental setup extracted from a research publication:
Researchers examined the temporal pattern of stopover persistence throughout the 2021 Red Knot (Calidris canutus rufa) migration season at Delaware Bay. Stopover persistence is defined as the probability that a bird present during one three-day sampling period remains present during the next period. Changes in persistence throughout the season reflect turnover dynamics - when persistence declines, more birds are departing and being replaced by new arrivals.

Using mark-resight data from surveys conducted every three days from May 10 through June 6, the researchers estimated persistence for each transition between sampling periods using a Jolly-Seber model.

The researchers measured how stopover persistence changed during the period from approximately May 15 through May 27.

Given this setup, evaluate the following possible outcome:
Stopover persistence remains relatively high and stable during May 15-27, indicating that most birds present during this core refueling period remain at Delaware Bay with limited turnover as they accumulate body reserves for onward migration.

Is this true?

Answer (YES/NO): NO